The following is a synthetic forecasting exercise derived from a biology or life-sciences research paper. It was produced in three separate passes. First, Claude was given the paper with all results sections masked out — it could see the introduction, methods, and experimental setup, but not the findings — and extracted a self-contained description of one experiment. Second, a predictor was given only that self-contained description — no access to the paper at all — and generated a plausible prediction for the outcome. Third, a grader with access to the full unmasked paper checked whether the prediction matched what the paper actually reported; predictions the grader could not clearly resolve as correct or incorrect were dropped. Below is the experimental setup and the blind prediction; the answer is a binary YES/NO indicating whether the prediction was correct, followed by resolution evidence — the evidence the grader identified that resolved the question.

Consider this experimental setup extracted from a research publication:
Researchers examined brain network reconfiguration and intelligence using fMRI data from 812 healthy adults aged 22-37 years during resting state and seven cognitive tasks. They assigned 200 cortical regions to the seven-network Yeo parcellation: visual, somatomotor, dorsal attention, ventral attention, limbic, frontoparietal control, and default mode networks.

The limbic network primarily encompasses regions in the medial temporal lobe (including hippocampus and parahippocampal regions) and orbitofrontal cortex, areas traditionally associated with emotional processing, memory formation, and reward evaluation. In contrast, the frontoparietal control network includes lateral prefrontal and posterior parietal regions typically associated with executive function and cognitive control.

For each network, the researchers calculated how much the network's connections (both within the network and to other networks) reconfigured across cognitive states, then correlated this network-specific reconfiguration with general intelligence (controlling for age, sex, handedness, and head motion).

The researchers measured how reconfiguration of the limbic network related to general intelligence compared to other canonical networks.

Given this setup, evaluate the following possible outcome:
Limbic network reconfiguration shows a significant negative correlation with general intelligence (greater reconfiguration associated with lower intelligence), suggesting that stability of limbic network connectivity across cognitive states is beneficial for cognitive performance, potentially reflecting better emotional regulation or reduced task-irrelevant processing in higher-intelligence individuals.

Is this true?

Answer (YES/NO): YES